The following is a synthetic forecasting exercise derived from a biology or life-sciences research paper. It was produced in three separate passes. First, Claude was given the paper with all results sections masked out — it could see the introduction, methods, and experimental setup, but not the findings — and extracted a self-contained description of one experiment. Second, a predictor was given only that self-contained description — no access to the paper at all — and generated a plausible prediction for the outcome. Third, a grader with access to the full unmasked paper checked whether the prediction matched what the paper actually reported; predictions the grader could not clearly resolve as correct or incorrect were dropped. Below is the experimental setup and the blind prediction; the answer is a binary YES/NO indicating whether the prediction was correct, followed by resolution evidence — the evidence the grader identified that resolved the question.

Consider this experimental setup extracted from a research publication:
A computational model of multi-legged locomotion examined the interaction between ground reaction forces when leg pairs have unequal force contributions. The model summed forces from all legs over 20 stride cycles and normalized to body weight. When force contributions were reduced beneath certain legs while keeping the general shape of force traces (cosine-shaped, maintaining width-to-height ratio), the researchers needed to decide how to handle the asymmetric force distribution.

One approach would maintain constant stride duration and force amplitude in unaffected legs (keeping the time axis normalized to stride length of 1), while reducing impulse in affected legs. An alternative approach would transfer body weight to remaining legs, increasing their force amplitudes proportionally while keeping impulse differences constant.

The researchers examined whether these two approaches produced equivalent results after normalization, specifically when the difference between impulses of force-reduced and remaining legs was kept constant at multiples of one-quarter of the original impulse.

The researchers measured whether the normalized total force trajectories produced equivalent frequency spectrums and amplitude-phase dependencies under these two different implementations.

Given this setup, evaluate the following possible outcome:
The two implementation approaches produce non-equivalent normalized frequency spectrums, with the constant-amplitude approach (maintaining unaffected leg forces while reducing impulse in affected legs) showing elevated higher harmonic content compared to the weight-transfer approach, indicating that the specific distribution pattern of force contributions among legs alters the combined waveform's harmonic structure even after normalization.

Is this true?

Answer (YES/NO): NO